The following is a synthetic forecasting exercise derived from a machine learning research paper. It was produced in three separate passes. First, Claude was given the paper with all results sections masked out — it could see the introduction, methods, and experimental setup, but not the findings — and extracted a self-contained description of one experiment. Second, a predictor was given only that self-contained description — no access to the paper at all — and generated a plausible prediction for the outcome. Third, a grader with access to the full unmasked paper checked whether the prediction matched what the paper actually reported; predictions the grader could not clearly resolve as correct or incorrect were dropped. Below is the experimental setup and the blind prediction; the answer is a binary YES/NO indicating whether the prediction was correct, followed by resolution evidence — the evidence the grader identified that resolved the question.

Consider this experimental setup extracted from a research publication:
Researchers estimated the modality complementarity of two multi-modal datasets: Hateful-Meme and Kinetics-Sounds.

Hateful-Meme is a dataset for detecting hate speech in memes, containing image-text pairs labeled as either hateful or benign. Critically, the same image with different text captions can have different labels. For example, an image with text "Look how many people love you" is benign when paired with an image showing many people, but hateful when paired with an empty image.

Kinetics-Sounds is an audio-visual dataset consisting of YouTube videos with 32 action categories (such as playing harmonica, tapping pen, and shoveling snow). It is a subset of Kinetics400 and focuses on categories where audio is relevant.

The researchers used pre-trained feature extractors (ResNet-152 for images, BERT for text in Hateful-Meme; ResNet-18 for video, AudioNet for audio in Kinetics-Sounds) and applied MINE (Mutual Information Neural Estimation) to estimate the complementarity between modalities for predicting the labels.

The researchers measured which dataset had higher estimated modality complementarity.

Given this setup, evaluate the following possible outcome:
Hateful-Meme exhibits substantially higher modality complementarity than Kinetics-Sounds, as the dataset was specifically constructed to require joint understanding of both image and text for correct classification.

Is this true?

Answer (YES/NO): YES